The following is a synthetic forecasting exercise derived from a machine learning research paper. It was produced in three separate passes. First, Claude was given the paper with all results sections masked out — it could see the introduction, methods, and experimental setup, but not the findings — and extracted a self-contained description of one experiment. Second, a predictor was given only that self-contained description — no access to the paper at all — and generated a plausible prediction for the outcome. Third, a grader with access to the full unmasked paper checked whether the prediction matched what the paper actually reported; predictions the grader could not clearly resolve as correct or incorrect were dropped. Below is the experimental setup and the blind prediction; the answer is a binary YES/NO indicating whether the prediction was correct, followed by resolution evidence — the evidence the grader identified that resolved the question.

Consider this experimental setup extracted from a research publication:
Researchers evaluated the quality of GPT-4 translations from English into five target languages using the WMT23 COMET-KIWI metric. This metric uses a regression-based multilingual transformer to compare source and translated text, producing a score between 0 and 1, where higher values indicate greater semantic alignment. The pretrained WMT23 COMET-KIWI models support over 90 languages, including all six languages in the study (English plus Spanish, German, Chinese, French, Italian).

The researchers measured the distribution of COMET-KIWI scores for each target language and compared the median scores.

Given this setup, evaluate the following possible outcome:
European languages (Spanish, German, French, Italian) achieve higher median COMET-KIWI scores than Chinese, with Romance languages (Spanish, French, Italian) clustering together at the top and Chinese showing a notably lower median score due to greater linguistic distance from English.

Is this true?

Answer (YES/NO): NO